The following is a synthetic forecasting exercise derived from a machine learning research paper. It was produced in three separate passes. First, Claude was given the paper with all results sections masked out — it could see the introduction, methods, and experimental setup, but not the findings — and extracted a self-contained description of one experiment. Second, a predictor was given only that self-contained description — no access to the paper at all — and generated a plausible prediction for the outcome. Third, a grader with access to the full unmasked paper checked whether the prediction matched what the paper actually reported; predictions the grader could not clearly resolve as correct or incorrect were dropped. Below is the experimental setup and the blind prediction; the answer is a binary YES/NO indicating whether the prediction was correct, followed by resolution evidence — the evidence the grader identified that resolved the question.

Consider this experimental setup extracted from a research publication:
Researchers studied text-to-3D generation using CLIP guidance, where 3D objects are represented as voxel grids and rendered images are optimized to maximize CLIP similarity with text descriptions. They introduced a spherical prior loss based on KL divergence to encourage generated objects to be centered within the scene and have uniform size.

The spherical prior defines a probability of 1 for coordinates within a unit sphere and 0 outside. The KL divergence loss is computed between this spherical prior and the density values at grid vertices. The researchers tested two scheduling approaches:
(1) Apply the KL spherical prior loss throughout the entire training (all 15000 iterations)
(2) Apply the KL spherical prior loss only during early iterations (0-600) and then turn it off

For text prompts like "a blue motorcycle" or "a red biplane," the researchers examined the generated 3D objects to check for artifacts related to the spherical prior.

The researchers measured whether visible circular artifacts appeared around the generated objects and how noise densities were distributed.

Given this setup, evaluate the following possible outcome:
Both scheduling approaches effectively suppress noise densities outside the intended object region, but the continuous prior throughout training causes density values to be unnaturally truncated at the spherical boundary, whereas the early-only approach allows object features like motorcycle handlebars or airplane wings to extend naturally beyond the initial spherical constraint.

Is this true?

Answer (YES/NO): NO